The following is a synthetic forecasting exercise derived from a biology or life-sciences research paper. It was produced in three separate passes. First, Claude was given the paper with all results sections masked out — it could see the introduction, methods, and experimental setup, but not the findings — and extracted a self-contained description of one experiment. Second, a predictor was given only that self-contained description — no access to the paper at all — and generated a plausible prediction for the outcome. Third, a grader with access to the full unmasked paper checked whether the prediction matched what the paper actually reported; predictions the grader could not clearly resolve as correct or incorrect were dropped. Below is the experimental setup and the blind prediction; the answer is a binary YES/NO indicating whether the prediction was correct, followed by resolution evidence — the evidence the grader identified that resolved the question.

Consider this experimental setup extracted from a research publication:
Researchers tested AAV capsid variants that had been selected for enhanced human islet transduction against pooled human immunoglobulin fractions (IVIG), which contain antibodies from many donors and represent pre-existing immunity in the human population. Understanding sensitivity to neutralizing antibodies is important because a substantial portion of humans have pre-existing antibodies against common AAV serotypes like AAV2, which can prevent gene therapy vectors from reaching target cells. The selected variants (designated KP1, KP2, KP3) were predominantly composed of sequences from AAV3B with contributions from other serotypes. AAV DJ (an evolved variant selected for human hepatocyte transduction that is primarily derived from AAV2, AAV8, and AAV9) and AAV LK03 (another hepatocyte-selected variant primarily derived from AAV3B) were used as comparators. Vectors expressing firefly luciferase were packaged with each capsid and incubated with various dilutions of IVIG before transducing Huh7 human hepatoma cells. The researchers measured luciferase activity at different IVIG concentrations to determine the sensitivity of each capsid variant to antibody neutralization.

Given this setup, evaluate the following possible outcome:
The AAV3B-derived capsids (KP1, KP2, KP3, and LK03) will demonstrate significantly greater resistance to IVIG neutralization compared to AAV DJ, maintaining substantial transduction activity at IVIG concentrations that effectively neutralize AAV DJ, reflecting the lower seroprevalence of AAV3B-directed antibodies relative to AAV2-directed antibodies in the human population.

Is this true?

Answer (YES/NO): NO